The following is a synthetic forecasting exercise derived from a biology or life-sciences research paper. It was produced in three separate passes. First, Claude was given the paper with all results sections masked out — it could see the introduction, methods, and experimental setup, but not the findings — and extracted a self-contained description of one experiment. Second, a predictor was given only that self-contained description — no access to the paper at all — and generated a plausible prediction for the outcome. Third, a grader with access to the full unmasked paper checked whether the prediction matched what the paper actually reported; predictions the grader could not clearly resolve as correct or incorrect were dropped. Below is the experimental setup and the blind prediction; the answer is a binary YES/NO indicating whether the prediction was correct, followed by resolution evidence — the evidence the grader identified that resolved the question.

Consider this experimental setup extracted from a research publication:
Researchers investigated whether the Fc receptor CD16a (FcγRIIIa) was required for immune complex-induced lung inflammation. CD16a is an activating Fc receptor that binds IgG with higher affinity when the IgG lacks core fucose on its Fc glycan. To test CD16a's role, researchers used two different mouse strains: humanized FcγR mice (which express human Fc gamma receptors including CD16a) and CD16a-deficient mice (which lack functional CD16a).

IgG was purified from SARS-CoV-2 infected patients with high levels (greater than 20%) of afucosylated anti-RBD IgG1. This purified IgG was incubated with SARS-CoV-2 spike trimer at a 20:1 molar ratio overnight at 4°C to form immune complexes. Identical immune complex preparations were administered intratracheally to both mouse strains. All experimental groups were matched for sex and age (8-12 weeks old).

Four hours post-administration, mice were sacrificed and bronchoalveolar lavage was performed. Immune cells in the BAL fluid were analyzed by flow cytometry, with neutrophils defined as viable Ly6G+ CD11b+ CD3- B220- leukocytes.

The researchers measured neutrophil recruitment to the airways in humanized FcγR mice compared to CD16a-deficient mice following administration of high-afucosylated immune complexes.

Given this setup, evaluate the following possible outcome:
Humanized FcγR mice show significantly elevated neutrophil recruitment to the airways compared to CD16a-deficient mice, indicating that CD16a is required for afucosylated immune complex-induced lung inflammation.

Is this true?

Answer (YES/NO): YES